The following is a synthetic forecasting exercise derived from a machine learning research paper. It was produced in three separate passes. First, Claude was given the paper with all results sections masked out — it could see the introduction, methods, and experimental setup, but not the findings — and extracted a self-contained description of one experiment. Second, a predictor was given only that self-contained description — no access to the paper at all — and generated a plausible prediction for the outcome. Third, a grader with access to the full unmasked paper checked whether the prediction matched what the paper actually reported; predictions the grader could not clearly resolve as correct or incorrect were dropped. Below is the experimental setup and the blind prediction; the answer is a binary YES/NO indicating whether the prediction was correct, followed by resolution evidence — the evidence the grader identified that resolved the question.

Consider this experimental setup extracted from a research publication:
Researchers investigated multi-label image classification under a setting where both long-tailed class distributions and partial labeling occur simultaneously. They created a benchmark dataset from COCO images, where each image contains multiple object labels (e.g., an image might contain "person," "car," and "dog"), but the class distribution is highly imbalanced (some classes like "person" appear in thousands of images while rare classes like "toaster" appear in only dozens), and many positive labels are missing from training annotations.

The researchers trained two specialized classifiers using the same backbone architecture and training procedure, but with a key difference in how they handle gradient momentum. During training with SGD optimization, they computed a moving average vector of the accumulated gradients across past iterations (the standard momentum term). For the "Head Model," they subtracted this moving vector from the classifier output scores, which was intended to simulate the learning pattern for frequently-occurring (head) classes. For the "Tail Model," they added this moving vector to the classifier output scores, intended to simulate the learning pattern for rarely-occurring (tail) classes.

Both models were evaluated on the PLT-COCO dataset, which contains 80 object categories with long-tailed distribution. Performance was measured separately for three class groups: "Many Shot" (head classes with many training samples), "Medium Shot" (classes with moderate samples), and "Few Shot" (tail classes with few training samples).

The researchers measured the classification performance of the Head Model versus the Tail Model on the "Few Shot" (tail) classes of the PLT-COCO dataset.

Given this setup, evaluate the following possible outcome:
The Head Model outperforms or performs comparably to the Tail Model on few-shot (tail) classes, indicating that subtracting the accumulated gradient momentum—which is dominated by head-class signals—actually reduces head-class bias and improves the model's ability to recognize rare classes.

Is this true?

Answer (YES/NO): NO